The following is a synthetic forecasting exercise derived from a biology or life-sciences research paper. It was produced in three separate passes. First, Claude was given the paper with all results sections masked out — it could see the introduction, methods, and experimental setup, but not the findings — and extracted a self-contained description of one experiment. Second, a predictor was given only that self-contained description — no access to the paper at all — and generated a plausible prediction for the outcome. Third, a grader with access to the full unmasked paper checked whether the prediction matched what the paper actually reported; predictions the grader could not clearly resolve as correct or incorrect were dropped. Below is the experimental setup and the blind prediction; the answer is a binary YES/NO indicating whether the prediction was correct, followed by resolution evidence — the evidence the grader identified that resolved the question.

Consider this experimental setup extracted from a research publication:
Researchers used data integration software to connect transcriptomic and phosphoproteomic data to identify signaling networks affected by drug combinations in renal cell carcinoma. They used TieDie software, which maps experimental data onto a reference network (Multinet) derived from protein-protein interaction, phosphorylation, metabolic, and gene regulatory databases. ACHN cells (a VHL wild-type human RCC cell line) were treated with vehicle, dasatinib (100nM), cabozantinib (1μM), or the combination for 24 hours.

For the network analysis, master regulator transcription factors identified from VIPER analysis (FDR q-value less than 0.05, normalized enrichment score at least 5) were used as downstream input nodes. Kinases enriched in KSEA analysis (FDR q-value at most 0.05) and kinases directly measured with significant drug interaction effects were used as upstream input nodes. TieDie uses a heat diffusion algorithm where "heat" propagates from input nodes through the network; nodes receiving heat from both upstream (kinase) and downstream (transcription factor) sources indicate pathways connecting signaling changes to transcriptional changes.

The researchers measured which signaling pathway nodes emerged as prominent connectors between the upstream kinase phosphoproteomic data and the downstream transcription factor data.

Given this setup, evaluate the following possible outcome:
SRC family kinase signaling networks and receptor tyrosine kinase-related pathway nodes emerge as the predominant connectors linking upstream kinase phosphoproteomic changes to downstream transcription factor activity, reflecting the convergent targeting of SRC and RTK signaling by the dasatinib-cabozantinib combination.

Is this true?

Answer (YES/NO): NO